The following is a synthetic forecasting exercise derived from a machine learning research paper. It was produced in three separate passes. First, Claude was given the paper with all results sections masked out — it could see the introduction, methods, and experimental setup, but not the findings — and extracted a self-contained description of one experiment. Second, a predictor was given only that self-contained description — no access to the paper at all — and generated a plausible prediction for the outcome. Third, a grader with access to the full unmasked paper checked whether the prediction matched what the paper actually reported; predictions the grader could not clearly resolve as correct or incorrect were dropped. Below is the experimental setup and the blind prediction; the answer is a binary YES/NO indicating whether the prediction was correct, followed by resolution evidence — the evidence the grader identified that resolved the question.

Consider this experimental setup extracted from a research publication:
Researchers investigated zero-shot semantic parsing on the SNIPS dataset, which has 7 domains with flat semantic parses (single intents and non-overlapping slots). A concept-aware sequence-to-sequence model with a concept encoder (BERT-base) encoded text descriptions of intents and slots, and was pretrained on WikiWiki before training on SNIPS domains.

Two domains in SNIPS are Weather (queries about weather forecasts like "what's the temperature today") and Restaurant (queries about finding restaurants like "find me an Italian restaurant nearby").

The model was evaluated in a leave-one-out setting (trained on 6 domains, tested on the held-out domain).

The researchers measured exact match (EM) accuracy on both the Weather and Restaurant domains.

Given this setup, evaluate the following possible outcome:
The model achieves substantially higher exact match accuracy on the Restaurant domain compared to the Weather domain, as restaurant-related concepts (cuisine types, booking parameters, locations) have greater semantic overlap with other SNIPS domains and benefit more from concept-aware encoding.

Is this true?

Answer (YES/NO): NO